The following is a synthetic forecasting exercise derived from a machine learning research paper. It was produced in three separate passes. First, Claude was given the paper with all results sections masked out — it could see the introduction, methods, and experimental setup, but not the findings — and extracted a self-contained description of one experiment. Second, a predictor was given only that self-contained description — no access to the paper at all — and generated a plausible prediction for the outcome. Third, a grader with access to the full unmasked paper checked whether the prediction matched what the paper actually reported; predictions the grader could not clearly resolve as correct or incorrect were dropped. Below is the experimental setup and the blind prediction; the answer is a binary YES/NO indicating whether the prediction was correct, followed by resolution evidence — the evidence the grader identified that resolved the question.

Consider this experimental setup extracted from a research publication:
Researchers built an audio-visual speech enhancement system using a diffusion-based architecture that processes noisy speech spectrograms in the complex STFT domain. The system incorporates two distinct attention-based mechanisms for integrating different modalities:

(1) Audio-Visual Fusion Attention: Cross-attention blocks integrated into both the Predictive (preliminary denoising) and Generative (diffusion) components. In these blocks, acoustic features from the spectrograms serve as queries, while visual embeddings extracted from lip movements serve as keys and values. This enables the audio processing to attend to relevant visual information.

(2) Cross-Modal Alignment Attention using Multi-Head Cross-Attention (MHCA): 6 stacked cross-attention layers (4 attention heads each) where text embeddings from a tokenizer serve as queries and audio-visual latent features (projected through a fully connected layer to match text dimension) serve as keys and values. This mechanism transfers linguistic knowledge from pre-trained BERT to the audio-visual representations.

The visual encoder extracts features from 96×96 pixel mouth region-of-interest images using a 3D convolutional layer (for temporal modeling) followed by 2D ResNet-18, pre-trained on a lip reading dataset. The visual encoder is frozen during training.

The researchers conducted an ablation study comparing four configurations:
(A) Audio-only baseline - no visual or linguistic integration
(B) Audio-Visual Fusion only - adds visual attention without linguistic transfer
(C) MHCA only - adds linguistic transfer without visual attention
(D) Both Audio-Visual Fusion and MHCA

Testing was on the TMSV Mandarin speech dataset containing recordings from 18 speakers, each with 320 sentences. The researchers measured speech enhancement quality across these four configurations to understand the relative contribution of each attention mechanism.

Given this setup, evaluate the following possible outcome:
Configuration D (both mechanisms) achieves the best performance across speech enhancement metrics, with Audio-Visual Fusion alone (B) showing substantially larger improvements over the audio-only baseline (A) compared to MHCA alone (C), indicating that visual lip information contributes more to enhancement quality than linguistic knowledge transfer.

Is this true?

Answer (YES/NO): YES